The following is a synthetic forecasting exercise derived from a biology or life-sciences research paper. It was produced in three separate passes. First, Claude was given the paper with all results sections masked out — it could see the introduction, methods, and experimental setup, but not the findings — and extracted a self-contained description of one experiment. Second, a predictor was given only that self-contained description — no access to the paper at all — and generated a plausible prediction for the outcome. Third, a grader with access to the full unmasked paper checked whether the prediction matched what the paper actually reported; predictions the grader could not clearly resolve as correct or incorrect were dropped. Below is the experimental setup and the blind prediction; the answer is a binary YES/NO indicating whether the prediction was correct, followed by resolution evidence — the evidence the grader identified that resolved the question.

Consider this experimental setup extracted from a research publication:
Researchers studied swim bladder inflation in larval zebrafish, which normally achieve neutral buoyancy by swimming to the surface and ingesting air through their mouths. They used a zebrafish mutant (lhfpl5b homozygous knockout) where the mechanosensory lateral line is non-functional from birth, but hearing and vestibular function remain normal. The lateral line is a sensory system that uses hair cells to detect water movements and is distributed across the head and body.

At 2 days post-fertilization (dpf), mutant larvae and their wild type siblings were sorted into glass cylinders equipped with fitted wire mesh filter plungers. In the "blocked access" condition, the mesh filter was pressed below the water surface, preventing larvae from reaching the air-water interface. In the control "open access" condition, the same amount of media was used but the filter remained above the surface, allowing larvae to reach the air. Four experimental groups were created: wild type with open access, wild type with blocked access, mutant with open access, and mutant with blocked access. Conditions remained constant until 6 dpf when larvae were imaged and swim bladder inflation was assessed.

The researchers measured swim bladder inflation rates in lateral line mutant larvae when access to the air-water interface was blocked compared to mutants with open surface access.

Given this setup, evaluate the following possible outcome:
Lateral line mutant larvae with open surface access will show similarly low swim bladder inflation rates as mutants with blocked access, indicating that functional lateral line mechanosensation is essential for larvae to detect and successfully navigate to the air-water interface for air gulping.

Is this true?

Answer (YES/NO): NO